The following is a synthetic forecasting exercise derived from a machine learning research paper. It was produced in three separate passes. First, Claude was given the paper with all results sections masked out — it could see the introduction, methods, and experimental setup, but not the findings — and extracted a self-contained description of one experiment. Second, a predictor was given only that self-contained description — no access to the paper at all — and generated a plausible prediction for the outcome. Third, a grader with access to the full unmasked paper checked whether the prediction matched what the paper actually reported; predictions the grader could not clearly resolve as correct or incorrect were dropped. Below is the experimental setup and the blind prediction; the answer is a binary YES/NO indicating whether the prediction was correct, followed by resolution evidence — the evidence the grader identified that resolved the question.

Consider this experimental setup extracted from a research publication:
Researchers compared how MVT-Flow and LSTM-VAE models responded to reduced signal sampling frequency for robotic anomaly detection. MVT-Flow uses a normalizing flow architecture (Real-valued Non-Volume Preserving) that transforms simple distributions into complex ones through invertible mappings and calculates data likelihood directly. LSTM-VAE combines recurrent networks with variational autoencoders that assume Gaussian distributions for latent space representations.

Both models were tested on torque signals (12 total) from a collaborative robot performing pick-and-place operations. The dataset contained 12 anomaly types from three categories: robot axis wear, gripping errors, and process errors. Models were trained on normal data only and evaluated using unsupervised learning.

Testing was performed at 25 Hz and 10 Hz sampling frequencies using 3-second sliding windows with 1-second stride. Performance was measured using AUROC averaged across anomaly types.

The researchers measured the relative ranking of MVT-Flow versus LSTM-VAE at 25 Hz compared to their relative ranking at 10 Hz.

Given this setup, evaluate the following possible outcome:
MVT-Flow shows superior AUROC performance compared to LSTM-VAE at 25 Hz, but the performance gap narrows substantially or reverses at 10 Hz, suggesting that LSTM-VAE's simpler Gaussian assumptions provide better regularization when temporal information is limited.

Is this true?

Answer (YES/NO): NO